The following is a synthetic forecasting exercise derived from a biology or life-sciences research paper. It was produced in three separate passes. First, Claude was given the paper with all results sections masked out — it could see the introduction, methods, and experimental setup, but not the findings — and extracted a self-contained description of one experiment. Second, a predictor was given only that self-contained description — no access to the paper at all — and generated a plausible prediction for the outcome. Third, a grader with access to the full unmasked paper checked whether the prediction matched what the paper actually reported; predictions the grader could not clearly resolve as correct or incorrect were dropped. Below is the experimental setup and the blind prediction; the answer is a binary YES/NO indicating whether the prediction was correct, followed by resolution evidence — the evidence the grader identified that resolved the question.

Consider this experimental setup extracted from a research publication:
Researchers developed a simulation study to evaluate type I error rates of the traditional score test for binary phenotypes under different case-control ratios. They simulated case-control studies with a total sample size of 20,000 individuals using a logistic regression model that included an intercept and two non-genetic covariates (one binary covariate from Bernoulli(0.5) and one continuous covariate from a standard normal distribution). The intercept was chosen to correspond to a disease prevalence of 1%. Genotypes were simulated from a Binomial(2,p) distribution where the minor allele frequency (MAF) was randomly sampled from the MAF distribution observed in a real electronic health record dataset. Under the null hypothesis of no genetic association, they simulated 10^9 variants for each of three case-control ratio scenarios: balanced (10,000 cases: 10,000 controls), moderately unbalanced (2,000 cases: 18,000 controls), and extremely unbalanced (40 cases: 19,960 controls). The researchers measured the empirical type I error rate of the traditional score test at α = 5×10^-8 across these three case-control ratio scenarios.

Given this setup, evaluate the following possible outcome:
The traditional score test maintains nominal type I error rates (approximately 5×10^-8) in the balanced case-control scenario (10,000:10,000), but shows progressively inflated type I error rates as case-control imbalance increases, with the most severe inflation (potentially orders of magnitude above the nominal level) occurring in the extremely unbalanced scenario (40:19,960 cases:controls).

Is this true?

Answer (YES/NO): NO